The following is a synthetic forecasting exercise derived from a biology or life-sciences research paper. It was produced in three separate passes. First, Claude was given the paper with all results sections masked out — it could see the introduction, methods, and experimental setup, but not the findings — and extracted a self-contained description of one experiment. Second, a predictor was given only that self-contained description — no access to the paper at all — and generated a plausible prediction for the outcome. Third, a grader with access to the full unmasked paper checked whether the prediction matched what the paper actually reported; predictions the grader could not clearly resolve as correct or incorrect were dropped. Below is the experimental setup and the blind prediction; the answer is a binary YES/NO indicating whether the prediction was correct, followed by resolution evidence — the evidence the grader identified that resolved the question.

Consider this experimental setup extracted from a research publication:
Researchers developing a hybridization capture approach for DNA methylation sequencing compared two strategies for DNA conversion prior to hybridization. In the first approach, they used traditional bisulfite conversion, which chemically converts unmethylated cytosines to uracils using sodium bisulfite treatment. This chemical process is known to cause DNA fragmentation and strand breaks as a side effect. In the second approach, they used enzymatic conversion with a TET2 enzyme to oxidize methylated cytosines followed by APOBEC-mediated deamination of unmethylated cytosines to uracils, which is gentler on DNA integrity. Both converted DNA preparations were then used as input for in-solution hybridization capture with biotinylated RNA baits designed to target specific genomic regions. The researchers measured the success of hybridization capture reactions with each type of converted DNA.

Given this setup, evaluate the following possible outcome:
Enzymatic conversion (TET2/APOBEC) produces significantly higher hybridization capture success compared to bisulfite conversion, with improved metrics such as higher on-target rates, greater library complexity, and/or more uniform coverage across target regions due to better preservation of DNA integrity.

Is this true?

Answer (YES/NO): YES